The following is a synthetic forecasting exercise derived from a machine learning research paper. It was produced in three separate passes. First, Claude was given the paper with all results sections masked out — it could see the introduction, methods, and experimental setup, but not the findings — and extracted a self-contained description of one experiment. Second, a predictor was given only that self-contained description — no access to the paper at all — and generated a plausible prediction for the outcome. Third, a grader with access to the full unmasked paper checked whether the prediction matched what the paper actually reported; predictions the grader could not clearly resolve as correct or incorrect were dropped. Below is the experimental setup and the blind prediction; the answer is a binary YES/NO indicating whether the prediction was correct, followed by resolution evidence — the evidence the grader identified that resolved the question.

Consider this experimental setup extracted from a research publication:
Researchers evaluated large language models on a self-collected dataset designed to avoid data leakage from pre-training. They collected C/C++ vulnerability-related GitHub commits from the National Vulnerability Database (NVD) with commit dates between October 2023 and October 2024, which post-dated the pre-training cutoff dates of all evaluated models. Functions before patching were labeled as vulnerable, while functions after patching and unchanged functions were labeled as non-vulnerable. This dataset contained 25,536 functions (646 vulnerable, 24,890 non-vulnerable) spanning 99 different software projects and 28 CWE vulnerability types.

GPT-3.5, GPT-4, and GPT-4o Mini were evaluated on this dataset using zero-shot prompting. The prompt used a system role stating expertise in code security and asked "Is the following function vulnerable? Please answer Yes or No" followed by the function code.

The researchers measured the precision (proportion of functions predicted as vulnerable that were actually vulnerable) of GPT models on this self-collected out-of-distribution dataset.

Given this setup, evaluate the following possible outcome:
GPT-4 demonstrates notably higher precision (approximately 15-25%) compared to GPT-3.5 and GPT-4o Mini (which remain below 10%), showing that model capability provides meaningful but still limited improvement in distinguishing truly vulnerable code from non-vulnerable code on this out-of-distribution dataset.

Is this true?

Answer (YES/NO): NO